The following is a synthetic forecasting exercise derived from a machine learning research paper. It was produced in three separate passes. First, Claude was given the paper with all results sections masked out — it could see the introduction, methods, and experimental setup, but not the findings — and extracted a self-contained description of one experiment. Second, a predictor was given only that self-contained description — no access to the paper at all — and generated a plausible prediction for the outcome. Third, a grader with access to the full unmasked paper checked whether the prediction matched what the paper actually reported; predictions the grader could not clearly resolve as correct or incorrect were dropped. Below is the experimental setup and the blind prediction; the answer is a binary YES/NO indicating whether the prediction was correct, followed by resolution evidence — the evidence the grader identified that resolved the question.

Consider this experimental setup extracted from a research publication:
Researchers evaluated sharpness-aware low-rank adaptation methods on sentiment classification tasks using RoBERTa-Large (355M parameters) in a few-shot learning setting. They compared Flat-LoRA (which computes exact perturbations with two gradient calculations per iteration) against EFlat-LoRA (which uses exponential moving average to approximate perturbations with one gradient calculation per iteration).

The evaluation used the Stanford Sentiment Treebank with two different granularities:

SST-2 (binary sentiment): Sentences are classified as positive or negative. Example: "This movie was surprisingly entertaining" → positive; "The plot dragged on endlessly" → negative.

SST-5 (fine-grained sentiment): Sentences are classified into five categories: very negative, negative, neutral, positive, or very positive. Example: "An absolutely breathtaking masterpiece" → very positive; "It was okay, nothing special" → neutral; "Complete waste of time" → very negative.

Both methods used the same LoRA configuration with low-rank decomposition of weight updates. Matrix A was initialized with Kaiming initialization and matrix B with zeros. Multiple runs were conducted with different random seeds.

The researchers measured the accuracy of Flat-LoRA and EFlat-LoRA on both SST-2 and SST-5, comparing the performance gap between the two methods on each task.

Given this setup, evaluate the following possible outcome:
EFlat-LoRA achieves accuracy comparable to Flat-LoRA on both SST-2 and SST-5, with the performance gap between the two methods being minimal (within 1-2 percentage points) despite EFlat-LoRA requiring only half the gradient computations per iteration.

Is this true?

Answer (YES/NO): NO